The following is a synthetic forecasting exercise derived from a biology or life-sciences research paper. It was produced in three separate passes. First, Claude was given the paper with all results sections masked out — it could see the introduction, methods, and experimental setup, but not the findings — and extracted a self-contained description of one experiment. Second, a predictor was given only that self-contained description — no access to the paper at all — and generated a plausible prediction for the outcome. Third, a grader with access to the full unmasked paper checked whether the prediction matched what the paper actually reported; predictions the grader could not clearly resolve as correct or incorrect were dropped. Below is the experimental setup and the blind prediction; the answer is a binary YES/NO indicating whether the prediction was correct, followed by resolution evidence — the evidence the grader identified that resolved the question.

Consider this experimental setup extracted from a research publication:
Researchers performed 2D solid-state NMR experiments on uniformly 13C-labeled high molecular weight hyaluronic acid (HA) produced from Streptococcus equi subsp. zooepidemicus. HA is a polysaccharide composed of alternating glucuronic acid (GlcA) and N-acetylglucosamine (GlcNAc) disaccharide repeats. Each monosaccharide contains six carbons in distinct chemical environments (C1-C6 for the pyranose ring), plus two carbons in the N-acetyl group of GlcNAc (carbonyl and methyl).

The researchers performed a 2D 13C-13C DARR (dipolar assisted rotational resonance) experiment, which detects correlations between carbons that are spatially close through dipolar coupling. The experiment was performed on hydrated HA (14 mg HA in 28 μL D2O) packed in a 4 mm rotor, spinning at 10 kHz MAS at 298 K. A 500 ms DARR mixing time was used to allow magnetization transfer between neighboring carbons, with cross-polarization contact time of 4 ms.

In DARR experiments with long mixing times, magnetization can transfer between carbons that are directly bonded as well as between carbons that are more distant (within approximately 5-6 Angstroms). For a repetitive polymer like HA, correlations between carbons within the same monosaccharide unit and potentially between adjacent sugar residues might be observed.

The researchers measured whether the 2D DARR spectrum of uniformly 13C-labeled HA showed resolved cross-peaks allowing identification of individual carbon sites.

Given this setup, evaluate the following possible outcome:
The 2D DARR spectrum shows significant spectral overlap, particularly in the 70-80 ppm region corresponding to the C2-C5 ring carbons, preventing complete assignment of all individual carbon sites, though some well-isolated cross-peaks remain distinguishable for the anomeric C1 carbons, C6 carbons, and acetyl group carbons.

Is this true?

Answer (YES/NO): NO